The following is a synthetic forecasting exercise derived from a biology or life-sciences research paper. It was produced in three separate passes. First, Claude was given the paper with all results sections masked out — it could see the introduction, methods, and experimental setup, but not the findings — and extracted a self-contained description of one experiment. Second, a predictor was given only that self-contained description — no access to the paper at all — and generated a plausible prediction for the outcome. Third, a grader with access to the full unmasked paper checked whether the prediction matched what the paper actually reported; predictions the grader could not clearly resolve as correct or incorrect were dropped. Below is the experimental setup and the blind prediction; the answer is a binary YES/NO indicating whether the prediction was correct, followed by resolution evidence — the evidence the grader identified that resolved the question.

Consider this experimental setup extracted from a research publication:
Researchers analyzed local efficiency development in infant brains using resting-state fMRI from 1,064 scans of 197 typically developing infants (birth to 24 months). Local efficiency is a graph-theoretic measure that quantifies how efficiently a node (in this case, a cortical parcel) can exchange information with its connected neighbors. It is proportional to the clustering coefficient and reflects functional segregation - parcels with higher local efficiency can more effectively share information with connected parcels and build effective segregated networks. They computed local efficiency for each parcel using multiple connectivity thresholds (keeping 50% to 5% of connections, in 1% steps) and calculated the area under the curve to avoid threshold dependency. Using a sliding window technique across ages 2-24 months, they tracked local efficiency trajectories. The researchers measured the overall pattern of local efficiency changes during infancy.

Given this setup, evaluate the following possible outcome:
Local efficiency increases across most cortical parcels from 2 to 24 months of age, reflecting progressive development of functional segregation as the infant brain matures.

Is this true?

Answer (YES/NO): NO